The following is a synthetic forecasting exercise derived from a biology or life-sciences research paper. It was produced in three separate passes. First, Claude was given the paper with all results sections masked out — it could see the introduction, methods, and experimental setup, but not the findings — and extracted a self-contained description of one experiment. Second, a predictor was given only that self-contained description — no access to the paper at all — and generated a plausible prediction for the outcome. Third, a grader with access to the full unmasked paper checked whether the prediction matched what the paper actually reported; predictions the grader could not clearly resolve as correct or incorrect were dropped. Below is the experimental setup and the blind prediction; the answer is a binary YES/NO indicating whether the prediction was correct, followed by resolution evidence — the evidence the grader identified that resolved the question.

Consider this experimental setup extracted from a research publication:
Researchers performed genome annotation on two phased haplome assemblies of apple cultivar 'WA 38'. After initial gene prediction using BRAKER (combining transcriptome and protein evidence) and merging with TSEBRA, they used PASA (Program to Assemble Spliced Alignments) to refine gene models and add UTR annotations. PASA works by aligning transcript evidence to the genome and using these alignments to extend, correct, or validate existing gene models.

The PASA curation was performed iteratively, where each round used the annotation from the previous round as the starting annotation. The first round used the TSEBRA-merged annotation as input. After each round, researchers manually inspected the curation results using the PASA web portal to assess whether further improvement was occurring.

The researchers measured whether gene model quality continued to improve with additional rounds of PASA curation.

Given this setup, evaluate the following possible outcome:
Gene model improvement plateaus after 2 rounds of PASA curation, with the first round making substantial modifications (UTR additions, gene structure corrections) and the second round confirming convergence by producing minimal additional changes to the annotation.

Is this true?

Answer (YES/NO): NO